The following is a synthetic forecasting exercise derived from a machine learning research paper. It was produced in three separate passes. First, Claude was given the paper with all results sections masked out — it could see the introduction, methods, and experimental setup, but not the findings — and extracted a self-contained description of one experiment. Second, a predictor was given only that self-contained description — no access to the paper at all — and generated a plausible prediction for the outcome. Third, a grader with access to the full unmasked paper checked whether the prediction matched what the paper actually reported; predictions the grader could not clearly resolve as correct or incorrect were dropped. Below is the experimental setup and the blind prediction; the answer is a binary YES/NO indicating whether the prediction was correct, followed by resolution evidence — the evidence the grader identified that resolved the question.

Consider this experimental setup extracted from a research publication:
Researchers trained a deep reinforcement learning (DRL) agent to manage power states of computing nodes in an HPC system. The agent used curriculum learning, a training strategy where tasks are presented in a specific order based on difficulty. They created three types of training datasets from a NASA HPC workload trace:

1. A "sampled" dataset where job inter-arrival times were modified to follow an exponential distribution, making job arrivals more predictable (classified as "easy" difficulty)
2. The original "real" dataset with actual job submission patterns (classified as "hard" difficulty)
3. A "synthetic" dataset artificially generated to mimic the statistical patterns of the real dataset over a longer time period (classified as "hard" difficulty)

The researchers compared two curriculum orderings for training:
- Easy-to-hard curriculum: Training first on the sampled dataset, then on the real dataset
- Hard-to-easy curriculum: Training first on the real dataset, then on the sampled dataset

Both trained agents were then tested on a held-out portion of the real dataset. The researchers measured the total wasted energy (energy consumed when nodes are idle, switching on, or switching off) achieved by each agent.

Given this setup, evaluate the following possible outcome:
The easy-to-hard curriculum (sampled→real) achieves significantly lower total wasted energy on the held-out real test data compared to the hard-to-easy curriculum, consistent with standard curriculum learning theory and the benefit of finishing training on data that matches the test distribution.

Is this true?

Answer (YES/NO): YES